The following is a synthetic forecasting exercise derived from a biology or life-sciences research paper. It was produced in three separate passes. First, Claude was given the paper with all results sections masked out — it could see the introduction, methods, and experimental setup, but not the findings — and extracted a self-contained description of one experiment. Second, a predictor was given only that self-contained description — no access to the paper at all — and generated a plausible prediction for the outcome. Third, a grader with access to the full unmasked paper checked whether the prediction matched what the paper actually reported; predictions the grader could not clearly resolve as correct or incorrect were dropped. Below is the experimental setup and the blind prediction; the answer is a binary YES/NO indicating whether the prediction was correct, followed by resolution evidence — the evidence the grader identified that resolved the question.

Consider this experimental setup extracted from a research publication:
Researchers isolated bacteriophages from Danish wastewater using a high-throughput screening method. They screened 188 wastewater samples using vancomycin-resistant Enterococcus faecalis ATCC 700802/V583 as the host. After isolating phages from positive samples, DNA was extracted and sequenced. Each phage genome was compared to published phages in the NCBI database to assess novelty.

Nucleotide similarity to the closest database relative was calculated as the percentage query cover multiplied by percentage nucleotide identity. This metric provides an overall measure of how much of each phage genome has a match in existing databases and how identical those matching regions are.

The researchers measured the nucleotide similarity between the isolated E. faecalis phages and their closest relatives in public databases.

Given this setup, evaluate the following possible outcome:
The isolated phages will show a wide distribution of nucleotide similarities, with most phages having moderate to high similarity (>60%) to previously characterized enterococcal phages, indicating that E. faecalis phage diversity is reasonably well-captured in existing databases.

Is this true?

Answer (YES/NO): NO